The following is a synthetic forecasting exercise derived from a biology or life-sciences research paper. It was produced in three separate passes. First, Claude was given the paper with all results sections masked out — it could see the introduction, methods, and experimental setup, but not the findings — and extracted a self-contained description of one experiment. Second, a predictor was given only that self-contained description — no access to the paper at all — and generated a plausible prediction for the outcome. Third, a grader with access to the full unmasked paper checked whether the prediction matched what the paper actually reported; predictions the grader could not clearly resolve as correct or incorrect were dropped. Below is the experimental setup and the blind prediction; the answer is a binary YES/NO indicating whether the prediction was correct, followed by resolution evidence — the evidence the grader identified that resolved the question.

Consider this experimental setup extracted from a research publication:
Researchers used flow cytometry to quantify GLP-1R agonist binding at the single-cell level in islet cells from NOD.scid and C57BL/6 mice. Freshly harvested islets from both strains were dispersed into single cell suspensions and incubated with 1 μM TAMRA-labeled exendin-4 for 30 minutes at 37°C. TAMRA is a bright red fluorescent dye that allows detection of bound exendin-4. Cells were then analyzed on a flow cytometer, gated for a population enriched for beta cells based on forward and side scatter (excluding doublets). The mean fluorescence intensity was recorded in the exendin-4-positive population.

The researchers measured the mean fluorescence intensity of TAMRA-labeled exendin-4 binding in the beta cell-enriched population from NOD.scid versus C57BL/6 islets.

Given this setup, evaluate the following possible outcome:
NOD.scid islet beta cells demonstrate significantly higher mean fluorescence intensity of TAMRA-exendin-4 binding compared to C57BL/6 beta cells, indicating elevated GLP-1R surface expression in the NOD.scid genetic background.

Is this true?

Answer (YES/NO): NO